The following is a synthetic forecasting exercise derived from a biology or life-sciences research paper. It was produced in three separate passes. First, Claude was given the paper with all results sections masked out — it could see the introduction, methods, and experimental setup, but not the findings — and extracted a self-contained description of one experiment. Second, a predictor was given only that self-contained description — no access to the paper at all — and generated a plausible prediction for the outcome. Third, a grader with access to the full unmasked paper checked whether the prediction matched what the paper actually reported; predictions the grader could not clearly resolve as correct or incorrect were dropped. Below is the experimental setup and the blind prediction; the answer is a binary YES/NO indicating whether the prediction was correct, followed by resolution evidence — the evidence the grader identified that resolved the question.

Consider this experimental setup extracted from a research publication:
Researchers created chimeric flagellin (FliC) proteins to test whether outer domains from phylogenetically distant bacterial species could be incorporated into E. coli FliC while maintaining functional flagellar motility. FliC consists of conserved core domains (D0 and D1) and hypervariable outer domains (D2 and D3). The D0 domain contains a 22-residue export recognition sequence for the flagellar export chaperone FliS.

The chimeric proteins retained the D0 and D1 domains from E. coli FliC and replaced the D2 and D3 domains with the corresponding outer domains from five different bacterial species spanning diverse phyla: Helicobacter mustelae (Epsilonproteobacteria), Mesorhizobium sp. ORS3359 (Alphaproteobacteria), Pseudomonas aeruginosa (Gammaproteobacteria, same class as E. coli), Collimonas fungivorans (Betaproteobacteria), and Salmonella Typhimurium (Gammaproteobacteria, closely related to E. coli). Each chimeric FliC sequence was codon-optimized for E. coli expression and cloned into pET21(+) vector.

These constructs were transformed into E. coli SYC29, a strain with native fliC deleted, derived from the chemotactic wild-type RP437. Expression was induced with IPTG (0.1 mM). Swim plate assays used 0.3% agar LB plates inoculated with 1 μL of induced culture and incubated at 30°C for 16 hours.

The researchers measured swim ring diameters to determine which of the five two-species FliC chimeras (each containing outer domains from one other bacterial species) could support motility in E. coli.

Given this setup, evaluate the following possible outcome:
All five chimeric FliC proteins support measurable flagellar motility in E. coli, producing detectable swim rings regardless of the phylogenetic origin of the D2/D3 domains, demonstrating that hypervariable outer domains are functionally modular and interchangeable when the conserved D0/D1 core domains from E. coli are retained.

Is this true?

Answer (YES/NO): NO